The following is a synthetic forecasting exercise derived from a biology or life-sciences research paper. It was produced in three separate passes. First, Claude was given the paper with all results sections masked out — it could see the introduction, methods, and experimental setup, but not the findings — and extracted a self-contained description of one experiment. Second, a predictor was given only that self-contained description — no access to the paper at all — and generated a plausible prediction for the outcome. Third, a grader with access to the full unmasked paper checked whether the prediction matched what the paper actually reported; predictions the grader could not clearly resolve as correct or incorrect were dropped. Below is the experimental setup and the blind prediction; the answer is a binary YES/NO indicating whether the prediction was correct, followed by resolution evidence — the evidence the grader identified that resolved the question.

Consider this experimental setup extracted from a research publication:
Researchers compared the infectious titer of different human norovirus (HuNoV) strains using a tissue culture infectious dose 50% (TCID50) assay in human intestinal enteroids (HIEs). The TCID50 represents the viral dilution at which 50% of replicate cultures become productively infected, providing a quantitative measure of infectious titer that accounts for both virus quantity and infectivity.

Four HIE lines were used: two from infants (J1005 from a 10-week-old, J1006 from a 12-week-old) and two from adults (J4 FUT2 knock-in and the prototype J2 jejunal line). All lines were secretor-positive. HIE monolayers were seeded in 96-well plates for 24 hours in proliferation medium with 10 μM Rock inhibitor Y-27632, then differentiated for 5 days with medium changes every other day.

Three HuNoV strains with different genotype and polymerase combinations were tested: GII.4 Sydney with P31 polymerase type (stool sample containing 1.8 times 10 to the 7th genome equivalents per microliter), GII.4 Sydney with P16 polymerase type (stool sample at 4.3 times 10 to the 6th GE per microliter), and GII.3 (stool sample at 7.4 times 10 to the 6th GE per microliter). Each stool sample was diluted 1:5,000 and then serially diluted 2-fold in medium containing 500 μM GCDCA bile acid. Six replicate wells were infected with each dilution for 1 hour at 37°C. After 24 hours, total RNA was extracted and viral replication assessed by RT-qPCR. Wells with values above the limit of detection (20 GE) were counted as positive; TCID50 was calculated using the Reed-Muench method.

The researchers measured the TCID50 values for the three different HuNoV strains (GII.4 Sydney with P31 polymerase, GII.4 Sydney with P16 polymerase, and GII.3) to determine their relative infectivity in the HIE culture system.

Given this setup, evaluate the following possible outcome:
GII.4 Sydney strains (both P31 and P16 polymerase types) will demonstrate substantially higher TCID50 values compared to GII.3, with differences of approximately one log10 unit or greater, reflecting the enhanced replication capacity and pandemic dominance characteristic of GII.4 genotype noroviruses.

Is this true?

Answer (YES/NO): NO